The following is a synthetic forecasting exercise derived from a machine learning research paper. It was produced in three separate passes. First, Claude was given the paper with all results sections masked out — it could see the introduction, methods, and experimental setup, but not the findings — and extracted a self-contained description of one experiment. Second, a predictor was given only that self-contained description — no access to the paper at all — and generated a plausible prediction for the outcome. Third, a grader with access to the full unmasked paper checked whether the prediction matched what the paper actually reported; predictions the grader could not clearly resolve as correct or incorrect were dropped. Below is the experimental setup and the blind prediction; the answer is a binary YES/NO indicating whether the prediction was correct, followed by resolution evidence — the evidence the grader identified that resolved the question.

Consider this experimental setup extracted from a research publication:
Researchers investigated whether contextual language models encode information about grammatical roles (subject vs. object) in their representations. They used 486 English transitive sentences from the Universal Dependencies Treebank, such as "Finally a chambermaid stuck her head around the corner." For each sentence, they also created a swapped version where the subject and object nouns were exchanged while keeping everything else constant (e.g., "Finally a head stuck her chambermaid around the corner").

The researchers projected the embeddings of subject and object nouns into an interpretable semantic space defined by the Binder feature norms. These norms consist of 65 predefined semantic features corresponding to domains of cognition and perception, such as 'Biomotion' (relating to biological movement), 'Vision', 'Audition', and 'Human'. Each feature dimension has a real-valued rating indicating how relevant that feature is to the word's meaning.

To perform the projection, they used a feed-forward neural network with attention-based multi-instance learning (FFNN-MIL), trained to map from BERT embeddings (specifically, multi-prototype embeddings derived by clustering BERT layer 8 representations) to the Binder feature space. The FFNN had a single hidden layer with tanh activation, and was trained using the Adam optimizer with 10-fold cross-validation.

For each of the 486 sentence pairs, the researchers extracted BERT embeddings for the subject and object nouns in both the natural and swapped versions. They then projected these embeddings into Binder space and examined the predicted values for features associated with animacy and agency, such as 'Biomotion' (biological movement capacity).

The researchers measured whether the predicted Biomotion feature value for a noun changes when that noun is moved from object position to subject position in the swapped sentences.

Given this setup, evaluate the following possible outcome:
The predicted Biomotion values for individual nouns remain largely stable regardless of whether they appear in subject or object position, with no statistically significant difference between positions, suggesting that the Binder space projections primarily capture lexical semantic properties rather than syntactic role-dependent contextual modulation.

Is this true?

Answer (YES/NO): NO